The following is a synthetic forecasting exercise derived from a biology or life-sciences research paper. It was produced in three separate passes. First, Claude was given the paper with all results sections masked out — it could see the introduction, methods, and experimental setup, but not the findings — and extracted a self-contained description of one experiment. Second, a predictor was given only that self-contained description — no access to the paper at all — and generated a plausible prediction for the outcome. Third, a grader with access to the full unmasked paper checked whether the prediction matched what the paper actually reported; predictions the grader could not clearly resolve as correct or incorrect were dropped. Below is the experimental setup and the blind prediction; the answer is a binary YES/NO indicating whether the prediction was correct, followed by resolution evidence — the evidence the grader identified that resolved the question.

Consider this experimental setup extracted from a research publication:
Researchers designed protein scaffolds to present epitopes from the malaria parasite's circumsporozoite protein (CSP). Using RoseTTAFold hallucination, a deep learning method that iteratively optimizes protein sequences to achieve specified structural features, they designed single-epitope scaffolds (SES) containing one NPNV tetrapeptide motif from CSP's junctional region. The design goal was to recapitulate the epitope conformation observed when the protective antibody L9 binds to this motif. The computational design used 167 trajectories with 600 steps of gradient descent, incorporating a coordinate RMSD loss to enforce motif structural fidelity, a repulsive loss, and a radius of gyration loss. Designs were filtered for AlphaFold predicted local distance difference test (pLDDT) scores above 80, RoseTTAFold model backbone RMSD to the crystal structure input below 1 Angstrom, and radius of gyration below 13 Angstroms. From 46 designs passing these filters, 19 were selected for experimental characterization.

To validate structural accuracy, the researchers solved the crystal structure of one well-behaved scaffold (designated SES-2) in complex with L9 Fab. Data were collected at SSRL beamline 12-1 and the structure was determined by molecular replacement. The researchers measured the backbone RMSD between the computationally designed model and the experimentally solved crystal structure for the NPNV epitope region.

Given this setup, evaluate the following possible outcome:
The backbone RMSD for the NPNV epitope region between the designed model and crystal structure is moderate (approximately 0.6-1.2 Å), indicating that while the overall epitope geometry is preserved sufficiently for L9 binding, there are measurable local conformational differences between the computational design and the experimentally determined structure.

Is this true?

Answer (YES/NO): YES